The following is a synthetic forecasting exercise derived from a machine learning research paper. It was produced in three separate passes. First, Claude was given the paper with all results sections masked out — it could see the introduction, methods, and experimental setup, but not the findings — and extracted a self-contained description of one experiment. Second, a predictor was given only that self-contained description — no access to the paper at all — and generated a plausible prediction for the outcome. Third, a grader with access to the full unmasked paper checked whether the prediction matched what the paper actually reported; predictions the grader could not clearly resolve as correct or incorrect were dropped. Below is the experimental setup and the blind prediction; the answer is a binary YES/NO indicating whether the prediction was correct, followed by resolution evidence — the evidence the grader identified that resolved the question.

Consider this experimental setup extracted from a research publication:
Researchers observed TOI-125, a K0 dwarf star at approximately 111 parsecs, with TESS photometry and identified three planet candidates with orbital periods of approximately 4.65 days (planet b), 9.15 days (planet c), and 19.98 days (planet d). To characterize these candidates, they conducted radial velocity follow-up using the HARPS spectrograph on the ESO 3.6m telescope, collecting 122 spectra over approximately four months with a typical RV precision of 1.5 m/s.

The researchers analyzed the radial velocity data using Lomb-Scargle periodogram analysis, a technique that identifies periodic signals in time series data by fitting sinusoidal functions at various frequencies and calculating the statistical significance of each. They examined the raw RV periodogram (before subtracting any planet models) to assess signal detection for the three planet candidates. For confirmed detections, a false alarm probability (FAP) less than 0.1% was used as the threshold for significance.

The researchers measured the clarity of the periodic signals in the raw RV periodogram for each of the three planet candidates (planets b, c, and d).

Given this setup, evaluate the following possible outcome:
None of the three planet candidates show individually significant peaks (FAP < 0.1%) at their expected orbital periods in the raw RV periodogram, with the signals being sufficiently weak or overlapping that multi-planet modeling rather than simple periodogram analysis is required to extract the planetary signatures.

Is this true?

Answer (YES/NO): NO